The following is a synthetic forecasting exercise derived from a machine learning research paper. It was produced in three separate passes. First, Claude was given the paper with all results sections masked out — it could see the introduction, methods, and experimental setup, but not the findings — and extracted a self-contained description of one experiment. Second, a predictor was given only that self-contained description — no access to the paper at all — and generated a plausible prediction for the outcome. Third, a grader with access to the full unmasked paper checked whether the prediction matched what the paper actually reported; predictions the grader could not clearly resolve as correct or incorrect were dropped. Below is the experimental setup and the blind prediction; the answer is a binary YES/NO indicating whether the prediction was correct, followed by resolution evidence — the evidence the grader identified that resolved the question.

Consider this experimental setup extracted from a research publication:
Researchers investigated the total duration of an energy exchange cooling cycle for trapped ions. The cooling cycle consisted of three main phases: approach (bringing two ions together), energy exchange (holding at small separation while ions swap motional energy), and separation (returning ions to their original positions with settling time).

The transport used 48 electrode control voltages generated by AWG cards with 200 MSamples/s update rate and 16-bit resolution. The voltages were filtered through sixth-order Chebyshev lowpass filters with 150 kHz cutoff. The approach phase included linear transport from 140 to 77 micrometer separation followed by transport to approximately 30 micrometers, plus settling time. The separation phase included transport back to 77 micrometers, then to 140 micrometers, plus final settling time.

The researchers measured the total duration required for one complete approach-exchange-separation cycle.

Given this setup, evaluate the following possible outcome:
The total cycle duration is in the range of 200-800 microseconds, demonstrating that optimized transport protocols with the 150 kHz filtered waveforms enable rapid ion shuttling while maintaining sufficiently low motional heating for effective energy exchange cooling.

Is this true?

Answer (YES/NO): NO